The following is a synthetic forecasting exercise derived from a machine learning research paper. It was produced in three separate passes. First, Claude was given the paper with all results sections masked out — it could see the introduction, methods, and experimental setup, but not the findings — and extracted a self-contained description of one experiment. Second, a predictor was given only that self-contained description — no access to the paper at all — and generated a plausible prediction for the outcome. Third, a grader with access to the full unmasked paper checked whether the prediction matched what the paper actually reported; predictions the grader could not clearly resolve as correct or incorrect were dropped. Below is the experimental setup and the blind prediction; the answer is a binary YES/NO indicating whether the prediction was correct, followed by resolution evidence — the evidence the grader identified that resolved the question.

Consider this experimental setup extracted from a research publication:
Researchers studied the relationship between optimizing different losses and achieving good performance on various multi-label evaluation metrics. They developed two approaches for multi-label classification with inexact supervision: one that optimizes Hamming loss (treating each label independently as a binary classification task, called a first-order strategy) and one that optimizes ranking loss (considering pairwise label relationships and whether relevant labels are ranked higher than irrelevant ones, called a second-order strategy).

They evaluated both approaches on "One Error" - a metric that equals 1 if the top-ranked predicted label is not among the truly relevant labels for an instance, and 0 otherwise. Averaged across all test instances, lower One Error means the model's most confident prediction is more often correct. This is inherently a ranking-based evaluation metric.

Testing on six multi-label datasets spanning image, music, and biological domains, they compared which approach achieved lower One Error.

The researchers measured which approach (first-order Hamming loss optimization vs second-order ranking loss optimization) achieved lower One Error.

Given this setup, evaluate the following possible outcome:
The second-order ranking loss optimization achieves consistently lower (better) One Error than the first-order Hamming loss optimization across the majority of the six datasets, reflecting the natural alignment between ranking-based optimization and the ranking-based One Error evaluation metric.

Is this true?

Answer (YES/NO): NO